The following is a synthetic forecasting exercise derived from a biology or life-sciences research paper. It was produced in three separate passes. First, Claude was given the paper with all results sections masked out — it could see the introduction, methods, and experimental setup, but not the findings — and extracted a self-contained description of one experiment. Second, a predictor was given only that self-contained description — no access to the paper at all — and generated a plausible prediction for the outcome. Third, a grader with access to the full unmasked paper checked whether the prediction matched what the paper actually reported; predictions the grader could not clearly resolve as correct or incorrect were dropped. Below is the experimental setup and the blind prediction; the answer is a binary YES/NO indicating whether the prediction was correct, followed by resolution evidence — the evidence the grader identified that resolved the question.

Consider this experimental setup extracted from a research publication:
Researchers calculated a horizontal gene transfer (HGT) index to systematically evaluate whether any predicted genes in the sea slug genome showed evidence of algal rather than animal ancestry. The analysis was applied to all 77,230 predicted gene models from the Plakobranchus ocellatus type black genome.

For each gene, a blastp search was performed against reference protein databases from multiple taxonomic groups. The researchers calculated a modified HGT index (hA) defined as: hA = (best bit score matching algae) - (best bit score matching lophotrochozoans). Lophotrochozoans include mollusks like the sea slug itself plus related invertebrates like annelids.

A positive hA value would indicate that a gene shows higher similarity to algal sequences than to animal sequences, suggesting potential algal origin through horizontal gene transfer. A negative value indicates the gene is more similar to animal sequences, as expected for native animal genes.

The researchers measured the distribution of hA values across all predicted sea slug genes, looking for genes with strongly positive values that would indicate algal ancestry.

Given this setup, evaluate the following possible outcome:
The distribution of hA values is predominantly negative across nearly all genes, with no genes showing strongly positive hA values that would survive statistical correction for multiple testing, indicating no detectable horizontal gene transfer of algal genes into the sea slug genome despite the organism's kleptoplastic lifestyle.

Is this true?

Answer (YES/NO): YES